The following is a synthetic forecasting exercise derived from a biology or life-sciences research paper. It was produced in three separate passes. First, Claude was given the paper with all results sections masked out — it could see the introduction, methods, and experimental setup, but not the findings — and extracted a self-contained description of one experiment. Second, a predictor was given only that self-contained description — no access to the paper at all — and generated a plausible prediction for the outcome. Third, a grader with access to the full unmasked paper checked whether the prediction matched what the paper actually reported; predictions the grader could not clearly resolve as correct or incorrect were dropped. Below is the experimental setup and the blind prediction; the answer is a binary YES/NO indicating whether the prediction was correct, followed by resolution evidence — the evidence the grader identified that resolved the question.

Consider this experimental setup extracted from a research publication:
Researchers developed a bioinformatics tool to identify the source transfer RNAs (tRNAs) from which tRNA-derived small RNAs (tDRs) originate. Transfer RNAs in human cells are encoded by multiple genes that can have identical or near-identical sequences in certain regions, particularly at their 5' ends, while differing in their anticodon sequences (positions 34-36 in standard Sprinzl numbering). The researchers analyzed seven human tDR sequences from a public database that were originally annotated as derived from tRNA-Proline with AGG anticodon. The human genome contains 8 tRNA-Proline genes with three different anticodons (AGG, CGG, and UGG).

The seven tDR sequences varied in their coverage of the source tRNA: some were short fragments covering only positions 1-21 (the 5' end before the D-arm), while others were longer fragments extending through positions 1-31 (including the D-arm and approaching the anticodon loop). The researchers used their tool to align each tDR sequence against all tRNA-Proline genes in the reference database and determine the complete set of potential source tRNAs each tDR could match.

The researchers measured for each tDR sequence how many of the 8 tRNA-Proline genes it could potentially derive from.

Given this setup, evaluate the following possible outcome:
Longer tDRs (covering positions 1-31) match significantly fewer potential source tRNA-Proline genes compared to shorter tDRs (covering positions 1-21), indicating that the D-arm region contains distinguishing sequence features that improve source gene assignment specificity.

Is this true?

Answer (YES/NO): YES